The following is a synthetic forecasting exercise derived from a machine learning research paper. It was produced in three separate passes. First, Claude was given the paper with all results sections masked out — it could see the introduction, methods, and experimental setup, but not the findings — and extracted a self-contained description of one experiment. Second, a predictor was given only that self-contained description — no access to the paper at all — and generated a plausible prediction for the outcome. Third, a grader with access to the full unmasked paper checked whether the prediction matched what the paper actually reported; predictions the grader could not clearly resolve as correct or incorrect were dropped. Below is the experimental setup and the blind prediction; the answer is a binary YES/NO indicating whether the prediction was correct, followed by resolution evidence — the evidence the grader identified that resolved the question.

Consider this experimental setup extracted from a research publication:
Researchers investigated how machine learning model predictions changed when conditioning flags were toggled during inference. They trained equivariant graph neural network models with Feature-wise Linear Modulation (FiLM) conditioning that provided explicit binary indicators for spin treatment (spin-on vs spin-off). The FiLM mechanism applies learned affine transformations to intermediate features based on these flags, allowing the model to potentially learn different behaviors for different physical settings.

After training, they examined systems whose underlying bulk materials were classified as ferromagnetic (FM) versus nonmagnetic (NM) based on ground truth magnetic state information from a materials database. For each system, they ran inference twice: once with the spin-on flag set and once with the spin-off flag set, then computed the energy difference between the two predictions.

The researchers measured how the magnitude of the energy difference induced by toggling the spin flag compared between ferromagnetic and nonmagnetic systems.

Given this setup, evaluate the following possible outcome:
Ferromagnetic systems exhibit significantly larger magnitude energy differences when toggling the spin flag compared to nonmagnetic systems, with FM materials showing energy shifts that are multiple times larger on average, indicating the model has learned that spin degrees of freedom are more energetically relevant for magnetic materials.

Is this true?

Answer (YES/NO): YES